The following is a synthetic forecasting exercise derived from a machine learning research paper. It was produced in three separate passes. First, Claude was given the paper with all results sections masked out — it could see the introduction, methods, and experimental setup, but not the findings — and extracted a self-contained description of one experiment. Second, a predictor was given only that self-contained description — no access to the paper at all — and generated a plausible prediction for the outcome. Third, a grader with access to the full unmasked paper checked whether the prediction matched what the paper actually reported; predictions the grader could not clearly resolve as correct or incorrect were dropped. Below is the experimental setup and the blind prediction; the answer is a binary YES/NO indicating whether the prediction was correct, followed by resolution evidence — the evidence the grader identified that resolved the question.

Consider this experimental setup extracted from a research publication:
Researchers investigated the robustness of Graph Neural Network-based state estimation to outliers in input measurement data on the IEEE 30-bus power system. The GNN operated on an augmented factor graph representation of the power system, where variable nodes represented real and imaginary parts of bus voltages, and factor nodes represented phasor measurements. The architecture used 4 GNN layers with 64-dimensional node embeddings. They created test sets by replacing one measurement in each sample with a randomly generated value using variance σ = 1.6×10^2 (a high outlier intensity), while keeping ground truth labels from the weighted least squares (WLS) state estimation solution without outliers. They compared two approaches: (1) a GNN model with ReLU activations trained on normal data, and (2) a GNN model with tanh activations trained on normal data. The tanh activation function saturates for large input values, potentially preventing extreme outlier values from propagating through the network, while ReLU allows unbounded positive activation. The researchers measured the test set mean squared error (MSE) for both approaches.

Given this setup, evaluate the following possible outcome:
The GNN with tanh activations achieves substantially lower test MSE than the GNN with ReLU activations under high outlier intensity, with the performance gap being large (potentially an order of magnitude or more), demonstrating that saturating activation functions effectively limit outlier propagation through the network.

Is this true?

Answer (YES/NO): YES